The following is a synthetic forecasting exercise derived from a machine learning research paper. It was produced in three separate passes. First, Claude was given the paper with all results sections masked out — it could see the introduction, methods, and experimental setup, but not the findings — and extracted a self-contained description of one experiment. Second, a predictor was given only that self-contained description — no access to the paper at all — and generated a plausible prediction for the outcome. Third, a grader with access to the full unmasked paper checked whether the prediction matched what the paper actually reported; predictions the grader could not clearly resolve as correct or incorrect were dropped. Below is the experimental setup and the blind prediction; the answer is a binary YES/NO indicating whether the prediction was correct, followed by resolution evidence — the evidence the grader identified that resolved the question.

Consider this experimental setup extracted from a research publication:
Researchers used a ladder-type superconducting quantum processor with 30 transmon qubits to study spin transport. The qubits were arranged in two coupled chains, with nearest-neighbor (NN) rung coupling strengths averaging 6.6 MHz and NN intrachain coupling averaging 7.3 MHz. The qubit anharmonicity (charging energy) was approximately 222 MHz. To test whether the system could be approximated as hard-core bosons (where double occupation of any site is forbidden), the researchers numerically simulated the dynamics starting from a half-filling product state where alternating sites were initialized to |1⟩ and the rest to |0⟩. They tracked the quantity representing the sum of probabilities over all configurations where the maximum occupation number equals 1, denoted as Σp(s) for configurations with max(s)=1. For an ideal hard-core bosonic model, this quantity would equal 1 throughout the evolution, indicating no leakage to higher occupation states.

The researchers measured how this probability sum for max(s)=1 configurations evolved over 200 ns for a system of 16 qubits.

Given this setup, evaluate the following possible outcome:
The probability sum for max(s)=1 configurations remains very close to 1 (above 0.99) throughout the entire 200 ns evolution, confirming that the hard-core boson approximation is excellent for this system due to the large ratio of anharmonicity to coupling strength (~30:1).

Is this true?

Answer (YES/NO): NO